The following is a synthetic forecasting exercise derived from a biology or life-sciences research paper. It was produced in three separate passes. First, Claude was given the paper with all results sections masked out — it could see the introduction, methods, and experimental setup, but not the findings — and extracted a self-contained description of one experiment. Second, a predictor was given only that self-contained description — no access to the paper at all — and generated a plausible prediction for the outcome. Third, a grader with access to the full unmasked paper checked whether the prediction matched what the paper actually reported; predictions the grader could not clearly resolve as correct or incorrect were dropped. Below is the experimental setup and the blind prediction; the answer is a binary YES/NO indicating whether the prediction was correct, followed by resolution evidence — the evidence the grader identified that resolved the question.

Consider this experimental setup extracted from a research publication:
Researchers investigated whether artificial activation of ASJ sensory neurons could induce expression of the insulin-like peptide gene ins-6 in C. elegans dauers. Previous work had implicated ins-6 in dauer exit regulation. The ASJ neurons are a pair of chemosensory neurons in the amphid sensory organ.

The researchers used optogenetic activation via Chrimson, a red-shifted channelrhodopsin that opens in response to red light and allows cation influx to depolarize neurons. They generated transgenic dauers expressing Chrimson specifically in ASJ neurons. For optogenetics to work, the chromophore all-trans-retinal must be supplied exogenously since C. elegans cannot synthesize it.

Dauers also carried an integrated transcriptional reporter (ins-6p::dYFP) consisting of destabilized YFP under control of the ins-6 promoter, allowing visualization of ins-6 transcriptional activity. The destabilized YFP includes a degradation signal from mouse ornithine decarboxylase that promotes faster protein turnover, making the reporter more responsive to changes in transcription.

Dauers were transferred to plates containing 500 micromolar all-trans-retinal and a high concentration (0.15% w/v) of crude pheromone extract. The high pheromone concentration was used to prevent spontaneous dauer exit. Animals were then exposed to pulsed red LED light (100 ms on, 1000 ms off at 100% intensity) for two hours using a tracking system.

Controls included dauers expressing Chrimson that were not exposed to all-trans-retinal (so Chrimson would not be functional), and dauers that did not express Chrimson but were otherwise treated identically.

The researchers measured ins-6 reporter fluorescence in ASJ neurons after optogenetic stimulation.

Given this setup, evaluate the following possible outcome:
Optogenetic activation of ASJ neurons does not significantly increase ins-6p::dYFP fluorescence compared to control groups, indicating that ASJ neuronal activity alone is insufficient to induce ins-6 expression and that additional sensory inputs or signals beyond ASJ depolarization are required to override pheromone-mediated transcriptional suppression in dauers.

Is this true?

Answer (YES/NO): NO